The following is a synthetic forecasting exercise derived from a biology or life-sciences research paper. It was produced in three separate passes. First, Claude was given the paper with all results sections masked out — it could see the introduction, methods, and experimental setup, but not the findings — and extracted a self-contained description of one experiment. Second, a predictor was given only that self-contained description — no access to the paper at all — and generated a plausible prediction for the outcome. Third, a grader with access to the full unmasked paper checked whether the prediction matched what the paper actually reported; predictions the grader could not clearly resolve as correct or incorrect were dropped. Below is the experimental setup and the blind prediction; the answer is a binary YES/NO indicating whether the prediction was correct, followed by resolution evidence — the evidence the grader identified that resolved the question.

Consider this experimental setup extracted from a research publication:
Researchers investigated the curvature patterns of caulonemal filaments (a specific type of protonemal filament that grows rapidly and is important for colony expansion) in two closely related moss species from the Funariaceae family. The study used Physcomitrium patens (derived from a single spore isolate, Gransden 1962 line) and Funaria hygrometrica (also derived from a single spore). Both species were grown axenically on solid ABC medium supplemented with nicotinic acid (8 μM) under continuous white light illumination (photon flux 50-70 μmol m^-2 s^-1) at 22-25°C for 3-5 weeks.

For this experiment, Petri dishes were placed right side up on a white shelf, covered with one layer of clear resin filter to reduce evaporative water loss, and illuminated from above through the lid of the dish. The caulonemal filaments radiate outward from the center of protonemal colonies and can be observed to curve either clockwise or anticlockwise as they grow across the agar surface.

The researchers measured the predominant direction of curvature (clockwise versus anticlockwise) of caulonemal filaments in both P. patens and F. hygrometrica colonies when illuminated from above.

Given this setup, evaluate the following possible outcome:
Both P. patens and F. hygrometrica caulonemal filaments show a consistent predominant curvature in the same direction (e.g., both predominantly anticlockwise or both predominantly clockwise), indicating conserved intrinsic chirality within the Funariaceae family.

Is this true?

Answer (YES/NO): NO